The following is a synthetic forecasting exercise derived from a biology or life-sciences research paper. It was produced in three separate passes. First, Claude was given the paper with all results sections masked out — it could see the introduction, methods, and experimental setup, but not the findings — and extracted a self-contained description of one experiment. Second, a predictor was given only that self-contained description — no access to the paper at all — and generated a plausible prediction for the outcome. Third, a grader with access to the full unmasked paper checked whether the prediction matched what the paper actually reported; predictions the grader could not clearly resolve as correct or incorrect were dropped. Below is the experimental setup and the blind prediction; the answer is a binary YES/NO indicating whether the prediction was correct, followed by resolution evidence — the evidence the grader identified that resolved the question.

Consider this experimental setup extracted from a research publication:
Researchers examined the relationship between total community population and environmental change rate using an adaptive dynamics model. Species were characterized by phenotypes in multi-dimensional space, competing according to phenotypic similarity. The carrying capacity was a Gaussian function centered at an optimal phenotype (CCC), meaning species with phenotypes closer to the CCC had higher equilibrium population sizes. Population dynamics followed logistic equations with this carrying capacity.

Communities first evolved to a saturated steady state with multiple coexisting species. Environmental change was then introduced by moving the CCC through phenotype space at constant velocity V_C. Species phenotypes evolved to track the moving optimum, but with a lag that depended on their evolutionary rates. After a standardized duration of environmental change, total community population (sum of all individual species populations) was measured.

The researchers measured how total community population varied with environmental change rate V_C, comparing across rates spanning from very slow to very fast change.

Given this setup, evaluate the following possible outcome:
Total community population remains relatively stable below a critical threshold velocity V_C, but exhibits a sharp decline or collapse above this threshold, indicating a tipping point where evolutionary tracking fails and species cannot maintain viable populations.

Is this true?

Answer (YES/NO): NO